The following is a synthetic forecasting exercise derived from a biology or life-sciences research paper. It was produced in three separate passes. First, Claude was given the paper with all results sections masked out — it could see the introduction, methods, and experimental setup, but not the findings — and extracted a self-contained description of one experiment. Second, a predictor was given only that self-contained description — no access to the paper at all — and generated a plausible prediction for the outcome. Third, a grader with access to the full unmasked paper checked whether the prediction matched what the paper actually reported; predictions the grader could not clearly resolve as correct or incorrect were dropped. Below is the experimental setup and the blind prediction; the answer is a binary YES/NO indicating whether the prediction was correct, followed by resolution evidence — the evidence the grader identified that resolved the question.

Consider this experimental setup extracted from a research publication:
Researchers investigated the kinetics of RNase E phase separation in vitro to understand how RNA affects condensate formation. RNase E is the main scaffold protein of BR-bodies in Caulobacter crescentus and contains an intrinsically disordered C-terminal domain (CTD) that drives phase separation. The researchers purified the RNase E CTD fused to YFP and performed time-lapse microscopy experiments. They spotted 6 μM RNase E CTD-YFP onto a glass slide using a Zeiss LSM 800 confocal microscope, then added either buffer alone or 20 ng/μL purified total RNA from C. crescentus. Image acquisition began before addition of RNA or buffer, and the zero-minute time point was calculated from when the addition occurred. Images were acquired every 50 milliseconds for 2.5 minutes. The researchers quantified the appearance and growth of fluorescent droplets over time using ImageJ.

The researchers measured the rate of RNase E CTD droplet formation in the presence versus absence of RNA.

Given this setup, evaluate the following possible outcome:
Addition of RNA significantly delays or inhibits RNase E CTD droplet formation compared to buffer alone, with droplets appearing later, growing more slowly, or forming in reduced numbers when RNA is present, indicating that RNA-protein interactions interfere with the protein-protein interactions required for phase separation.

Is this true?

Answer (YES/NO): NO